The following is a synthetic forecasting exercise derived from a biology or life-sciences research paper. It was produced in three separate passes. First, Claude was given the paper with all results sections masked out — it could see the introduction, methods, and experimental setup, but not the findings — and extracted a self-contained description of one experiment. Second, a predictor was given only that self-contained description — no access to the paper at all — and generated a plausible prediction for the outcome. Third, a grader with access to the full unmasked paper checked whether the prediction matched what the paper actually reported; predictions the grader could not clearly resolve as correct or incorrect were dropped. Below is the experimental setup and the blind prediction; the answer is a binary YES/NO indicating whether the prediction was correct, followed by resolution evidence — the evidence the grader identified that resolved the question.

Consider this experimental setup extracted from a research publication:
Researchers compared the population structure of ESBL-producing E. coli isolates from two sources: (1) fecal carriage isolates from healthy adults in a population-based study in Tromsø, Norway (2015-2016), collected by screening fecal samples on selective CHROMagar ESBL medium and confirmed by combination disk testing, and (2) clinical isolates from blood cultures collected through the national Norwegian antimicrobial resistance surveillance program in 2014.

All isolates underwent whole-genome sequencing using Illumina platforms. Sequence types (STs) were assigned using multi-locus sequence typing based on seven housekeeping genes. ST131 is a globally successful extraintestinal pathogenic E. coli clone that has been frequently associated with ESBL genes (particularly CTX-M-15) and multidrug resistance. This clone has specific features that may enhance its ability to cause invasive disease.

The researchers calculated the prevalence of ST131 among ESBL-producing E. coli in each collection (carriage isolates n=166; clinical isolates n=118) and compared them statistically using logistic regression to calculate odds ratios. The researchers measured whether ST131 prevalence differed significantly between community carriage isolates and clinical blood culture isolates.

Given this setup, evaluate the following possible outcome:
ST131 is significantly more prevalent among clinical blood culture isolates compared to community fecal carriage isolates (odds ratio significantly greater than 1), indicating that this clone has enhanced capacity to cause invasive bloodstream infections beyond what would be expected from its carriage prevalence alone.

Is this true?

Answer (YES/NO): YES